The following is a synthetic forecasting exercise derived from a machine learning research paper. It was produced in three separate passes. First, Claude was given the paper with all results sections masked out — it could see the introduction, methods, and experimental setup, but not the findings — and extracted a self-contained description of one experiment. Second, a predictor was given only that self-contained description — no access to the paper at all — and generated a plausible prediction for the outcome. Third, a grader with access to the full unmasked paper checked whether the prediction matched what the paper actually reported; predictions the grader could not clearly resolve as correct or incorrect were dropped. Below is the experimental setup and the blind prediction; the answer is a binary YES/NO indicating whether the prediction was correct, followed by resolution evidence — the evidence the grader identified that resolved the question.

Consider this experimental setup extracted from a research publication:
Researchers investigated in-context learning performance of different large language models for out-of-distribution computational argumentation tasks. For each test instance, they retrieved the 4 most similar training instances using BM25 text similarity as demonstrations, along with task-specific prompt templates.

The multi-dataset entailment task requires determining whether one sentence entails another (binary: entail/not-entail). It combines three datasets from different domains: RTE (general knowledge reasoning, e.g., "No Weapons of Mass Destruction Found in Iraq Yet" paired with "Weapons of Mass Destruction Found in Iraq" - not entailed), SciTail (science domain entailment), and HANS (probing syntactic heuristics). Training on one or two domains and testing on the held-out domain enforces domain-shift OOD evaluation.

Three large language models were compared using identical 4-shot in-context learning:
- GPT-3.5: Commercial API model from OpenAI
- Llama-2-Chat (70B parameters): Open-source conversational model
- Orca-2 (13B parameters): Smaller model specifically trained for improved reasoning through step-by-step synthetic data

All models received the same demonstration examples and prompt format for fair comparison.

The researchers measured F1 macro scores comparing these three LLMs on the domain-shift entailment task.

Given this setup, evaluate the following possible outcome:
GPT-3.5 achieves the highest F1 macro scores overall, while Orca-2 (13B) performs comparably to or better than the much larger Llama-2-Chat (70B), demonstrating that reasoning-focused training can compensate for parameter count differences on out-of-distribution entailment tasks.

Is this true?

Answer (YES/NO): NO